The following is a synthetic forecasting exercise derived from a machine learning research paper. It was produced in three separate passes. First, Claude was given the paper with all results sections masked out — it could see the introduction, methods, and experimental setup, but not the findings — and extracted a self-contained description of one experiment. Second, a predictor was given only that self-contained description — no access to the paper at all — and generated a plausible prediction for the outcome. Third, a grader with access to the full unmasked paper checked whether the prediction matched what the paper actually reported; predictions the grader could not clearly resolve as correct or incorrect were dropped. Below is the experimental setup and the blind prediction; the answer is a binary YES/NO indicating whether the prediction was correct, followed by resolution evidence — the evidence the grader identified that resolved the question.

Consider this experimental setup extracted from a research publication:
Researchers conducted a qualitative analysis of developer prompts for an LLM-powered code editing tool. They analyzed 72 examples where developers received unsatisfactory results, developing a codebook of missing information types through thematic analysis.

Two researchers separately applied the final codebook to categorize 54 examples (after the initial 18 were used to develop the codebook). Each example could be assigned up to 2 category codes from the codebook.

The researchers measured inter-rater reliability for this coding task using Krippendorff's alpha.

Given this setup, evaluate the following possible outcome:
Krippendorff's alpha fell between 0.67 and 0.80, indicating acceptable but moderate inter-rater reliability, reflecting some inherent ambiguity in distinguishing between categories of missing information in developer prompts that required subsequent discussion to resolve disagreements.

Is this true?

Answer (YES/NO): NO